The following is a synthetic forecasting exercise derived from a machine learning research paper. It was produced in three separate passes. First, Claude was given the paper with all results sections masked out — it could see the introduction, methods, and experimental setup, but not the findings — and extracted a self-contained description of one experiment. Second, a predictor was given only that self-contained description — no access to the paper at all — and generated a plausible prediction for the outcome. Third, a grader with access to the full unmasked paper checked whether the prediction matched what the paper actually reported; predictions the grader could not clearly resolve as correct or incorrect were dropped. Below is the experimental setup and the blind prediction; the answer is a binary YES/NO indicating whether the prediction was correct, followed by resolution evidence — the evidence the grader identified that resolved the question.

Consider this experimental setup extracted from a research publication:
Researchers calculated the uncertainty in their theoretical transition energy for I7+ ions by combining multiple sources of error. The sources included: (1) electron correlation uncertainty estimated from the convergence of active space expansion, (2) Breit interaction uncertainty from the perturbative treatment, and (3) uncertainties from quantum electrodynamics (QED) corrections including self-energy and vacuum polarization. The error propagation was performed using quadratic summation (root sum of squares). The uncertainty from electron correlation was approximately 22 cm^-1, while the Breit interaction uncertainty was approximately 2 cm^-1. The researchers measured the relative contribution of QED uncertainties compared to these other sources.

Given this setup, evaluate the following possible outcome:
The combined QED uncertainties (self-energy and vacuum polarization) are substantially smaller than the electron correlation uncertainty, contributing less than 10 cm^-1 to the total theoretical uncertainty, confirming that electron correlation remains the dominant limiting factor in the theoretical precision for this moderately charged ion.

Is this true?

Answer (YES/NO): YES